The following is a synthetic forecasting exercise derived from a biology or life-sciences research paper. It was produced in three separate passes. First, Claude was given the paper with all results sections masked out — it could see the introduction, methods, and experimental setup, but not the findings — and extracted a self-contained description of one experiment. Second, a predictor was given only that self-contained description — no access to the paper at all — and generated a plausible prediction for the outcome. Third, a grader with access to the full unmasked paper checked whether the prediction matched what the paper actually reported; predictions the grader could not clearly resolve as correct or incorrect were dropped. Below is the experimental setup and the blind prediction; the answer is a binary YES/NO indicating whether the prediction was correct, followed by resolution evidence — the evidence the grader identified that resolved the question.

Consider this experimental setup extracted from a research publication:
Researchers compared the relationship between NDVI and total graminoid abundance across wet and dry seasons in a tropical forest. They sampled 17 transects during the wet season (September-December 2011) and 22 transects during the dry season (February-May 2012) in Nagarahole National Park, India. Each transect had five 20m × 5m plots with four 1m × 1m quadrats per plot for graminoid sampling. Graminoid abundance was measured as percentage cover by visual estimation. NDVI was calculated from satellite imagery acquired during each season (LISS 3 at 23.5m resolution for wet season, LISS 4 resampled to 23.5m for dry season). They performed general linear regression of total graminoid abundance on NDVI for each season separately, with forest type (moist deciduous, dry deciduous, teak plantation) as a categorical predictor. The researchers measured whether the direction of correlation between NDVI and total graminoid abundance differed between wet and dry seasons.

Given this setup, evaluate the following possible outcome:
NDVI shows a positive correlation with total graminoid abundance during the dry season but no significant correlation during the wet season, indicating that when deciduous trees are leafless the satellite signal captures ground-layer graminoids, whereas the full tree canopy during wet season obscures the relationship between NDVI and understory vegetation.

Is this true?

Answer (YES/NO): NO